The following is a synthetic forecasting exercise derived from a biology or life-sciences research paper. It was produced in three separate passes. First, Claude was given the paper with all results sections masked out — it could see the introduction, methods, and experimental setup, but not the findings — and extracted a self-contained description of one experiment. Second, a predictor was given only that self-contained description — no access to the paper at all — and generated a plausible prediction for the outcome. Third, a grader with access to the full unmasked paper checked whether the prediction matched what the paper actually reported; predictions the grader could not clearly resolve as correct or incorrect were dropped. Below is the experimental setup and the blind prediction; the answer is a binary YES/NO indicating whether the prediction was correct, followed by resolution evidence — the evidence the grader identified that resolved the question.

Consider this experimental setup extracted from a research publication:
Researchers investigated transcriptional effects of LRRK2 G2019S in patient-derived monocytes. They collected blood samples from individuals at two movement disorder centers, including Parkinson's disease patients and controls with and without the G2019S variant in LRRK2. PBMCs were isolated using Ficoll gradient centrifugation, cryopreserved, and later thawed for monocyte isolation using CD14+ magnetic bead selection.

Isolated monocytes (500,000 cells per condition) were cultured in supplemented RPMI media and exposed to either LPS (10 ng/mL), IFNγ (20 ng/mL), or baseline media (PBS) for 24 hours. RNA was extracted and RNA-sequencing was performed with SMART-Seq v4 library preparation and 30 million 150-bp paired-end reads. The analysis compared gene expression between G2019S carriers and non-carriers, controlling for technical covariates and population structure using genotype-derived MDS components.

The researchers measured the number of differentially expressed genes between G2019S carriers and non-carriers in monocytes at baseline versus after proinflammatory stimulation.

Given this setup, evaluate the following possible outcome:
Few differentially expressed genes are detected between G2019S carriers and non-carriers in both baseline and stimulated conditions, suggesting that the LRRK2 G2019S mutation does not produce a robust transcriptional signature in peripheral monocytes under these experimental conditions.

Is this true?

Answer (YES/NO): NO